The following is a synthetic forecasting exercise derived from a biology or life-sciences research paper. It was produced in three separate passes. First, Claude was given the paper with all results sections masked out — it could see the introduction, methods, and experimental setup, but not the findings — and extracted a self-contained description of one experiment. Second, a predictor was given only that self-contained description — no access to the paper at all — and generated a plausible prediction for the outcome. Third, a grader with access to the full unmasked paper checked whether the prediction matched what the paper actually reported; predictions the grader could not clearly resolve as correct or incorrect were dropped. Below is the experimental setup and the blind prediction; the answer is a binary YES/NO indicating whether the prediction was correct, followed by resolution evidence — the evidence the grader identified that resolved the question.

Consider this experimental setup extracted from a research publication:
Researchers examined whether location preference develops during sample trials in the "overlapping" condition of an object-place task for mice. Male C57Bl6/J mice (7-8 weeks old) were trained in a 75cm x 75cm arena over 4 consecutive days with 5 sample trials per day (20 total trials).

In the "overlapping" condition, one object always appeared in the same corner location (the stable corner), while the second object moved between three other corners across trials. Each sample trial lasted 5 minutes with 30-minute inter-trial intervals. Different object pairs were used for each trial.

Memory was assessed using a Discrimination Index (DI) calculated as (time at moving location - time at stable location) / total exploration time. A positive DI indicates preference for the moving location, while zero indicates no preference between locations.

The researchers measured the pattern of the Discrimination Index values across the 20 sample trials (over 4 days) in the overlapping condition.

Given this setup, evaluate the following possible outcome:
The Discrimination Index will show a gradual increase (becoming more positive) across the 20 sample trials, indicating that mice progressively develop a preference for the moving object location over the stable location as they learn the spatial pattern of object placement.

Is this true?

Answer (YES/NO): NO